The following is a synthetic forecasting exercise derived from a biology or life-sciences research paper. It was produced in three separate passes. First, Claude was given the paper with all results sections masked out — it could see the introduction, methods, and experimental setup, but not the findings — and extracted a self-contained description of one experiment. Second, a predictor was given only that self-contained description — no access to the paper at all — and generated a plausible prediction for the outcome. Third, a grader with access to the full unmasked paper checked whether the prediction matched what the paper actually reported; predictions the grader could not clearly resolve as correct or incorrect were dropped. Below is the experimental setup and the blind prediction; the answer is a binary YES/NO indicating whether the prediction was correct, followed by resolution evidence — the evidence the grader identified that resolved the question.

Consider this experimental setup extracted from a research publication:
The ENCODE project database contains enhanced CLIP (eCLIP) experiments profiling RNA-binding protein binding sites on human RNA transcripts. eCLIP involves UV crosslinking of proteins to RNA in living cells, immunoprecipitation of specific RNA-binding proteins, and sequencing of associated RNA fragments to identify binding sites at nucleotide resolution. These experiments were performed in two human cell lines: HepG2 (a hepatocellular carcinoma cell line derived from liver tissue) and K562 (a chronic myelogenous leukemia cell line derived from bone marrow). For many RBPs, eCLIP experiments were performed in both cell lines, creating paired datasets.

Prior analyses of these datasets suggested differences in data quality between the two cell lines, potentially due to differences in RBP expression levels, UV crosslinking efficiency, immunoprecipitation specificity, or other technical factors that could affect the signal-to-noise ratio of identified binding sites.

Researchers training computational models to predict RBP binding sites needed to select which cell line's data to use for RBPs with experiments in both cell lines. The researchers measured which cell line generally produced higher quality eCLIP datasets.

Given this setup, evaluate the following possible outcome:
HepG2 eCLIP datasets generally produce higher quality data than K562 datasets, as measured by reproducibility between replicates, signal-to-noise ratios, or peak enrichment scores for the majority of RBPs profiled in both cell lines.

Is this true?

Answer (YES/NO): YES